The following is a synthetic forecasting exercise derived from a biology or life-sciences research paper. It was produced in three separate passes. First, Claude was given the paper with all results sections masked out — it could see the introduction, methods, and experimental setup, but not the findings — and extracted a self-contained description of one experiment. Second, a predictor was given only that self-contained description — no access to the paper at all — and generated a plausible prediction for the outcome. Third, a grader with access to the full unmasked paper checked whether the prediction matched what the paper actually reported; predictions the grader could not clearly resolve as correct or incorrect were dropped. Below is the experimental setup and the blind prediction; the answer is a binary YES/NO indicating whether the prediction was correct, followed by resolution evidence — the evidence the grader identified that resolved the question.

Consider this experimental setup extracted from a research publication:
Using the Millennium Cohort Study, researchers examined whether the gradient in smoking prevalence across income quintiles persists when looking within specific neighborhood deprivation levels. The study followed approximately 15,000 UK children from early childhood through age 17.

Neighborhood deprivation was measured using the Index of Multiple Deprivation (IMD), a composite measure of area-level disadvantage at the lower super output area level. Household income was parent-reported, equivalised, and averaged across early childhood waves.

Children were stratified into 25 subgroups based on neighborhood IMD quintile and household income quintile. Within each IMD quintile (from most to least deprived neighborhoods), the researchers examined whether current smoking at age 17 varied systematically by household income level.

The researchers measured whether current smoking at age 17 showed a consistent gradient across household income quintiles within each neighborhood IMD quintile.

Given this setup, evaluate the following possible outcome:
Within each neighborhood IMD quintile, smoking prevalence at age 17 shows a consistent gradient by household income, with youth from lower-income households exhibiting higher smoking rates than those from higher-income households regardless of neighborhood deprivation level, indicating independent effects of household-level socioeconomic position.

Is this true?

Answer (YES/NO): YES